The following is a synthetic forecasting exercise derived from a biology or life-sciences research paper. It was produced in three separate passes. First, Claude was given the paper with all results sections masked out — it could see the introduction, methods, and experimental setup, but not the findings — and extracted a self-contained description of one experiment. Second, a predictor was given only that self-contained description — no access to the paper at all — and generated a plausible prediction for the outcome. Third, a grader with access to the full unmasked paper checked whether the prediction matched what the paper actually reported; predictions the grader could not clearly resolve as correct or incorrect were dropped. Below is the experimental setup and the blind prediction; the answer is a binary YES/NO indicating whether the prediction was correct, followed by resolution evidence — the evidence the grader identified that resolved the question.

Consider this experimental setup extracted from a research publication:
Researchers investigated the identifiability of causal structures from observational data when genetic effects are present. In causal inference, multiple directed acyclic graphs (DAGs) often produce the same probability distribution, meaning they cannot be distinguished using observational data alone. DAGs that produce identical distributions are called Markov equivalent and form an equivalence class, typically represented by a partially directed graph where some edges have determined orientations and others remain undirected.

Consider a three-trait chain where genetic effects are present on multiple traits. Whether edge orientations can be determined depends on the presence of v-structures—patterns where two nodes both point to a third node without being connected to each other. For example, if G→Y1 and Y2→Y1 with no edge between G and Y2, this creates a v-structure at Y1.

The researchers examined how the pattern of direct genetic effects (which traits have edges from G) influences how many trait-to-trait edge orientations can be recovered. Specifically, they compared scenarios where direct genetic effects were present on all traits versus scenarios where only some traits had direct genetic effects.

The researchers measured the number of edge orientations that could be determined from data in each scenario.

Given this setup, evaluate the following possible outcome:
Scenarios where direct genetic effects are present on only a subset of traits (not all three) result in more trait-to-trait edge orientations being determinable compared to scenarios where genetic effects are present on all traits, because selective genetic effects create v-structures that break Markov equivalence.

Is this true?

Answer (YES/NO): YES